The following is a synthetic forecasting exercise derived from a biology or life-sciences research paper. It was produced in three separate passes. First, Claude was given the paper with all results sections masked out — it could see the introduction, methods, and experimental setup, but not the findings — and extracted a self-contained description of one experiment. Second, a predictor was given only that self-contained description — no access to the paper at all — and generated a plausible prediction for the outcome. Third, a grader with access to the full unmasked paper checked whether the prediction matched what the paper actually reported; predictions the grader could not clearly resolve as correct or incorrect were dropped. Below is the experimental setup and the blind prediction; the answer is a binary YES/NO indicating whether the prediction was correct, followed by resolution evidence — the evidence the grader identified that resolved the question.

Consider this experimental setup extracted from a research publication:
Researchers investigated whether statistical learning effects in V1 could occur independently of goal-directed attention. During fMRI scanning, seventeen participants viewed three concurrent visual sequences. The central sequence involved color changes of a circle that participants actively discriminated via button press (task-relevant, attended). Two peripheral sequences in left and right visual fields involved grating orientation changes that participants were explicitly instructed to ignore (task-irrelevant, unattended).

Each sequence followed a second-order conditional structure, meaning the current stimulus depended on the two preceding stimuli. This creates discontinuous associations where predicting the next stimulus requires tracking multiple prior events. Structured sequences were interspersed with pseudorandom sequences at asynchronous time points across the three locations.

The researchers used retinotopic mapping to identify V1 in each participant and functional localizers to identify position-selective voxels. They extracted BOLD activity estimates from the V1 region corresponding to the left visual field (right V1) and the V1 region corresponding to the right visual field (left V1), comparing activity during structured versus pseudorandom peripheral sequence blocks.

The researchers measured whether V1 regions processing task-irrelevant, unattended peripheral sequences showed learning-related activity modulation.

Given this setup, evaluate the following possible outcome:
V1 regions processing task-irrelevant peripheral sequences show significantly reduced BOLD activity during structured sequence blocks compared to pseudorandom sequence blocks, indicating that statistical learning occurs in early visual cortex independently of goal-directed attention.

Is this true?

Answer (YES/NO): NO